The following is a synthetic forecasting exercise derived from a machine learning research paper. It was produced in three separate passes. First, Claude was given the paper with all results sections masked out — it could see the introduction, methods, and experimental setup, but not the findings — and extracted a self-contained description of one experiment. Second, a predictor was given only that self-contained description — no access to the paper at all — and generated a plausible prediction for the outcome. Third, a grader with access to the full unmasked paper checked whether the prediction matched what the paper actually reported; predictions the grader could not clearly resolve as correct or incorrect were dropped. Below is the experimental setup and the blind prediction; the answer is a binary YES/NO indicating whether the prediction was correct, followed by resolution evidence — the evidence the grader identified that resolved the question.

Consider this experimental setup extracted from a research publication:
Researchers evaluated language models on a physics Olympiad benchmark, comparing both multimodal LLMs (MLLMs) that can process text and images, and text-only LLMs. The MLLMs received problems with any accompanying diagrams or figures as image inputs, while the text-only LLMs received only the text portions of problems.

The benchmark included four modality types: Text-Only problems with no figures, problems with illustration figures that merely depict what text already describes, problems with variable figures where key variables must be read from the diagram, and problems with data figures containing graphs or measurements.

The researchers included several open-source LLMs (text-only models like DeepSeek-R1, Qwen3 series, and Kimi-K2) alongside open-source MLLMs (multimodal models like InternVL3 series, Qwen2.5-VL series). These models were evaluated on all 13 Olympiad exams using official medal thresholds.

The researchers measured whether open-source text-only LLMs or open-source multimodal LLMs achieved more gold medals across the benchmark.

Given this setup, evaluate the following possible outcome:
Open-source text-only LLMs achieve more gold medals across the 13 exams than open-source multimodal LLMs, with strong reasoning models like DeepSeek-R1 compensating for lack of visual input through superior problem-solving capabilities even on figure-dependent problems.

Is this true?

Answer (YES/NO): YES